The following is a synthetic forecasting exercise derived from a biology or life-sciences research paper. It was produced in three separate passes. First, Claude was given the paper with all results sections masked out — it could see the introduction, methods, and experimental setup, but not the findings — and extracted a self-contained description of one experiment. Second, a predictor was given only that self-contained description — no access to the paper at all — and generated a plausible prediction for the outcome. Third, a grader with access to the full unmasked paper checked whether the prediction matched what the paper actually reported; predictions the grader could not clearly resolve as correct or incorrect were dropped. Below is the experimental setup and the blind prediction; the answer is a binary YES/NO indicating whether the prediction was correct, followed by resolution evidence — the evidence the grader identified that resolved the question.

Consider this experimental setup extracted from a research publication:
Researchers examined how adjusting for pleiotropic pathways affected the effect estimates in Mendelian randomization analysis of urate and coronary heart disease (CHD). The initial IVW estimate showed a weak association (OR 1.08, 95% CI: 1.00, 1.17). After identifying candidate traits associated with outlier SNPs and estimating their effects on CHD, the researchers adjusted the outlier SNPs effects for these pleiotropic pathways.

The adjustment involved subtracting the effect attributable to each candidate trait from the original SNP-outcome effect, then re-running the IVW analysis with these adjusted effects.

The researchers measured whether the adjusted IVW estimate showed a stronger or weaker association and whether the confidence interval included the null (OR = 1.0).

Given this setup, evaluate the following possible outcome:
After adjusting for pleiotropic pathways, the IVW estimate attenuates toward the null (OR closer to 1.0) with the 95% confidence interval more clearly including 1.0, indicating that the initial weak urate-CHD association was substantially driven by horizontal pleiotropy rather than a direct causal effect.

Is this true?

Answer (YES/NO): YES